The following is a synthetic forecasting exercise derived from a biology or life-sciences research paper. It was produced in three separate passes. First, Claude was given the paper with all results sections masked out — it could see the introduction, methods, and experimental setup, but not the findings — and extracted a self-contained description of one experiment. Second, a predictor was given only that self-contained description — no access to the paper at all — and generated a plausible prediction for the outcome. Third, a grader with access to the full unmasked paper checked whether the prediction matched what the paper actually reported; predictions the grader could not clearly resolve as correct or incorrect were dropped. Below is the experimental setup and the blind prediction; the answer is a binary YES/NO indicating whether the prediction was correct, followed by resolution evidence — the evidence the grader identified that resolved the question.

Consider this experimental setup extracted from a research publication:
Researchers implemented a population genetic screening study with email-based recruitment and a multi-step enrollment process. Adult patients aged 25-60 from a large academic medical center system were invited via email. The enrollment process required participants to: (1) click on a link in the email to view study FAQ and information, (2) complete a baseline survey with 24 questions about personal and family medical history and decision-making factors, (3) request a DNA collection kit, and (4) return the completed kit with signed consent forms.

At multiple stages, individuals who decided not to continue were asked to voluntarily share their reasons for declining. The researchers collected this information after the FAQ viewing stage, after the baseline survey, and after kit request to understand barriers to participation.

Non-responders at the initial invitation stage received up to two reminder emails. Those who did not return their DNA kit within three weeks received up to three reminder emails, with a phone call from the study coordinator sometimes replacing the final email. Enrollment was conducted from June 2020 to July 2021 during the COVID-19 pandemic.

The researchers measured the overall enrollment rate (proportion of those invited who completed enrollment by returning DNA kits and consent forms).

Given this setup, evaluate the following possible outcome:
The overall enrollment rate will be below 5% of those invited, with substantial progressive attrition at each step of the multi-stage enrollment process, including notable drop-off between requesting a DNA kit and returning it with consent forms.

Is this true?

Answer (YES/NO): NO